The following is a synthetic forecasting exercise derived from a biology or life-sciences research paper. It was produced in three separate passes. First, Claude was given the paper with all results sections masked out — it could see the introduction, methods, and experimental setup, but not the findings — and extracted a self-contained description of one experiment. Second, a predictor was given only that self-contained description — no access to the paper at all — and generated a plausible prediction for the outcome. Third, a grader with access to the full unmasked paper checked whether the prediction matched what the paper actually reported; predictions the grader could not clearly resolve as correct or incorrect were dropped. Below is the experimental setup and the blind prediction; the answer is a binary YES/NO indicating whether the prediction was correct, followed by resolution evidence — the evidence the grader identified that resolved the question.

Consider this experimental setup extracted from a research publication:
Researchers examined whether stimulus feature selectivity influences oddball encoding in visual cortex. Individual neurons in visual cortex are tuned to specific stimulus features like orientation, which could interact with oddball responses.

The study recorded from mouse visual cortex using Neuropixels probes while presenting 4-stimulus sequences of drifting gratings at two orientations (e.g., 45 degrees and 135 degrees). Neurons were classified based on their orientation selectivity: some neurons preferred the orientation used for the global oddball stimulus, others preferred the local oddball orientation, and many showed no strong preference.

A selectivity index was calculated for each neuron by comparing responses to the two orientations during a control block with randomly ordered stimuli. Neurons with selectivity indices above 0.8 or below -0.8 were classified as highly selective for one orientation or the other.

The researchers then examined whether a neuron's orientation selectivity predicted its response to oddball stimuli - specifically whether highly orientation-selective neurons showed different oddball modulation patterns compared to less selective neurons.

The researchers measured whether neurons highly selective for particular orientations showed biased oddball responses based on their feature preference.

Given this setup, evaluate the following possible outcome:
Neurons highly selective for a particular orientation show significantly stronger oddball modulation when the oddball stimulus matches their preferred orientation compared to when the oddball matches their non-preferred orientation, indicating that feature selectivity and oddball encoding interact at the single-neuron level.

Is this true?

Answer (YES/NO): NO